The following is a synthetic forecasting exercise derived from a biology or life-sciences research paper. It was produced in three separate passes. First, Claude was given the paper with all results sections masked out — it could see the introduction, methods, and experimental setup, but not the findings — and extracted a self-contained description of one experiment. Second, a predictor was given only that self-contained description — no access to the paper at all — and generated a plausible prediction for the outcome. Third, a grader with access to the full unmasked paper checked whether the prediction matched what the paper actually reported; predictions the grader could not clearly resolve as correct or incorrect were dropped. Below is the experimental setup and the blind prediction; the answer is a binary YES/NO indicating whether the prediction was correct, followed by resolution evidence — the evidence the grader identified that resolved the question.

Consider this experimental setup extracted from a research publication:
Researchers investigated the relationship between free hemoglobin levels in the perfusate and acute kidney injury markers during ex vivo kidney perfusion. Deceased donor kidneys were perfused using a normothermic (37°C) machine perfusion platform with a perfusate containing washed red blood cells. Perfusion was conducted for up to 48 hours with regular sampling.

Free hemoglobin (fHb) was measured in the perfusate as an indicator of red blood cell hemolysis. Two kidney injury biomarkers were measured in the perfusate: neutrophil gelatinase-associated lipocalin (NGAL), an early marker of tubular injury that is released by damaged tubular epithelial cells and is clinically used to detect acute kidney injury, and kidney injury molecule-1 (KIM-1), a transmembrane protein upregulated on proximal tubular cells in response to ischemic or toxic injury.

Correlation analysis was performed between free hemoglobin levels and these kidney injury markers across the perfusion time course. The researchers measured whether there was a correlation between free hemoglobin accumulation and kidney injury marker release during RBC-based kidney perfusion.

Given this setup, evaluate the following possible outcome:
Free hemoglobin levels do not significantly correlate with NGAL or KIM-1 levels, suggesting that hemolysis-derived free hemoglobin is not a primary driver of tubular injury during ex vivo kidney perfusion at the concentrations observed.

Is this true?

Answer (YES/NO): NO